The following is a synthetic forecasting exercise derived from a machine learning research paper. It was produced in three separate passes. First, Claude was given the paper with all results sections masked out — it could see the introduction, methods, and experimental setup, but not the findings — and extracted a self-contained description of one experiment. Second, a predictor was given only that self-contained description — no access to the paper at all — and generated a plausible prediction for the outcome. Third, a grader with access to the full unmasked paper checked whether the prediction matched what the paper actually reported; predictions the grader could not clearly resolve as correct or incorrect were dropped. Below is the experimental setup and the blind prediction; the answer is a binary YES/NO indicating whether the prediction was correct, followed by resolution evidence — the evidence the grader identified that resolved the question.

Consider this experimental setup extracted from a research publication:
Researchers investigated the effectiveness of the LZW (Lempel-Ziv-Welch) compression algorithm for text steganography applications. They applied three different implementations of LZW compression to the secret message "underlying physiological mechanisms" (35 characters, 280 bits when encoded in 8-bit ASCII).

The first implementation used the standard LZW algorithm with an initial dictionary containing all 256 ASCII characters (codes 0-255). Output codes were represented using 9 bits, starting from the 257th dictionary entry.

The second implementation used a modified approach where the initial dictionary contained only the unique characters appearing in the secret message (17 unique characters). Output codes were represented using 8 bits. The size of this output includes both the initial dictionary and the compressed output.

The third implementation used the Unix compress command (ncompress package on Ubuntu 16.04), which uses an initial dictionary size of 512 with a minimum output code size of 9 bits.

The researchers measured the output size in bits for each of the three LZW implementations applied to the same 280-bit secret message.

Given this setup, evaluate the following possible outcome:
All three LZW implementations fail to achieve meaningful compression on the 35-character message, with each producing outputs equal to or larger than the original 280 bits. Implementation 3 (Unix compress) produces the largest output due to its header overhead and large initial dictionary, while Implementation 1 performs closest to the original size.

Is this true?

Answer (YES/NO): NO